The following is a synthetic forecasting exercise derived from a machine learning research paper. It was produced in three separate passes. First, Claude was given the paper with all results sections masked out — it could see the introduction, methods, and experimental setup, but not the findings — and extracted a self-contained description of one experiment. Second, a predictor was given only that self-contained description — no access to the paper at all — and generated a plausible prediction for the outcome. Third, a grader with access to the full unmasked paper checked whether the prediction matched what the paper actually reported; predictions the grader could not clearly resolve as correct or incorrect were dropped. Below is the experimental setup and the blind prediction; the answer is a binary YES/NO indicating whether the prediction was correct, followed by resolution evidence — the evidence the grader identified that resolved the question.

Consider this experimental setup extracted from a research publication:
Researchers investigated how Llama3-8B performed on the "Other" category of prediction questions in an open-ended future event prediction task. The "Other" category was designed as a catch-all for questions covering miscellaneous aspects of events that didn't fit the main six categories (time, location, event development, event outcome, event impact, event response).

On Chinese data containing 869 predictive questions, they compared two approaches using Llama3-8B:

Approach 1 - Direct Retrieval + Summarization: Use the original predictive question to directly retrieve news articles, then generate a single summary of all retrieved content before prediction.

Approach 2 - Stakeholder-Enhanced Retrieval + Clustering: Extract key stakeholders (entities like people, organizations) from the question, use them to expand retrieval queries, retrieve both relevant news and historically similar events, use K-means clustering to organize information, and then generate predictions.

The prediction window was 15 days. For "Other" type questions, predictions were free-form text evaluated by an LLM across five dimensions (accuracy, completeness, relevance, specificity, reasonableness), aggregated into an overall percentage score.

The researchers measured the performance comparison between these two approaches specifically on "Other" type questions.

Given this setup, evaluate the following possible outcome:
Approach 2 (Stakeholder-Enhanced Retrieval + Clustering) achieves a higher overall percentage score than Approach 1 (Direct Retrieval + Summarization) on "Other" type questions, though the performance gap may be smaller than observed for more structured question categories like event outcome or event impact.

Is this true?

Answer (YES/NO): NO